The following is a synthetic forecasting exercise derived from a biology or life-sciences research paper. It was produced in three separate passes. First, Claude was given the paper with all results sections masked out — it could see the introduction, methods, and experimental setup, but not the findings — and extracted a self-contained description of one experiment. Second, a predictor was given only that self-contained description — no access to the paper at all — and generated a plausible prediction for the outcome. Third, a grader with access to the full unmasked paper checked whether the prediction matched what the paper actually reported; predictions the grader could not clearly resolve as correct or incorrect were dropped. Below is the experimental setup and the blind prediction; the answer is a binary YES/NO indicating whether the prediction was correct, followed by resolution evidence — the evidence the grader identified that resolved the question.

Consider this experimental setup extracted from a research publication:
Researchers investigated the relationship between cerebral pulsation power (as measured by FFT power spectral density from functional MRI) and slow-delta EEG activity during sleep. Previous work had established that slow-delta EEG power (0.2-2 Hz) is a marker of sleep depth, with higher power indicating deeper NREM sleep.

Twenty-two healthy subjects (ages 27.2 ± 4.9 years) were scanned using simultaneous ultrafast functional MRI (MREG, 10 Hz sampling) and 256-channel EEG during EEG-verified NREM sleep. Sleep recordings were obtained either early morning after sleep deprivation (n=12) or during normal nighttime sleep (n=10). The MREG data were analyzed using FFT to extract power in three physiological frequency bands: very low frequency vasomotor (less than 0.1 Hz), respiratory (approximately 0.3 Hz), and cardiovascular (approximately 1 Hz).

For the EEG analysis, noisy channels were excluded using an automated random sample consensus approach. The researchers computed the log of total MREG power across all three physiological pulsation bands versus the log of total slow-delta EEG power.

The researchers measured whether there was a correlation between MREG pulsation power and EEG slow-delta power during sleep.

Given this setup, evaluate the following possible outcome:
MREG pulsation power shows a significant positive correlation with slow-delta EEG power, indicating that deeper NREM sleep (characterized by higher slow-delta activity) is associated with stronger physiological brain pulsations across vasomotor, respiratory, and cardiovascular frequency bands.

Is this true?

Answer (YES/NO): NO